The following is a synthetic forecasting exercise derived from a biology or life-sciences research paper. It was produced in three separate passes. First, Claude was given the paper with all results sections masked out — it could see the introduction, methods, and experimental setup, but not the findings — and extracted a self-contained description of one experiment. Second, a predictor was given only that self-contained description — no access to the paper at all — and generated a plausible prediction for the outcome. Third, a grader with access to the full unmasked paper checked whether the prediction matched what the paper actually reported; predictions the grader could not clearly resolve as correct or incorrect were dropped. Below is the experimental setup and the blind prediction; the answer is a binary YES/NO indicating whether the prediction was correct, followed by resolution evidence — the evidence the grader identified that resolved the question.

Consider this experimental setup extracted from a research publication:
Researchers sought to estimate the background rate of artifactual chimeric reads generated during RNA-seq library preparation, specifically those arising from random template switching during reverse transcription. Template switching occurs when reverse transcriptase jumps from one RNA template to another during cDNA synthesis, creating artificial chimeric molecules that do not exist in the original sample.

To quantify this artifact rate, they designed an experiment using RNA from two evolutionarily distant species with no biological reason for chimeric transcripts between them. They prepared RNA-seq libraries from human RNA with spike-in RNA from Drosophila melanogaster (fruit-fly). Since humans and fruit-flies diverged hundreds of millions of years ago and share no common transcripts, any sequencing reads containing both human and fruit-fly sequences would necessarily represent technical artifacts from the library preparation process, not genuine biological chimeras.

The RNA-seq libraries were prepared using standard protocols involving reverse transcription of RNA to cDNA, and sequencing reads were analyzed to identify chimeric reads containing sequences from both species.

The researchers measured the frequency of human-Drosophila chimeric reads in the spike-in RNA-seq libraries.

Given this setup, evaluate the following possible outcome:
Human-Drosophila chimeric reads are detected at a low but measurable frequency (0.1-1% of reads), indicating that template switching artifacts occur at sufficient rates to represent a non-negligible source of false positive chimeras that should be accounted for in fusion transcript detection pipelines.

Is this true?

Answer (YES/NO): YES